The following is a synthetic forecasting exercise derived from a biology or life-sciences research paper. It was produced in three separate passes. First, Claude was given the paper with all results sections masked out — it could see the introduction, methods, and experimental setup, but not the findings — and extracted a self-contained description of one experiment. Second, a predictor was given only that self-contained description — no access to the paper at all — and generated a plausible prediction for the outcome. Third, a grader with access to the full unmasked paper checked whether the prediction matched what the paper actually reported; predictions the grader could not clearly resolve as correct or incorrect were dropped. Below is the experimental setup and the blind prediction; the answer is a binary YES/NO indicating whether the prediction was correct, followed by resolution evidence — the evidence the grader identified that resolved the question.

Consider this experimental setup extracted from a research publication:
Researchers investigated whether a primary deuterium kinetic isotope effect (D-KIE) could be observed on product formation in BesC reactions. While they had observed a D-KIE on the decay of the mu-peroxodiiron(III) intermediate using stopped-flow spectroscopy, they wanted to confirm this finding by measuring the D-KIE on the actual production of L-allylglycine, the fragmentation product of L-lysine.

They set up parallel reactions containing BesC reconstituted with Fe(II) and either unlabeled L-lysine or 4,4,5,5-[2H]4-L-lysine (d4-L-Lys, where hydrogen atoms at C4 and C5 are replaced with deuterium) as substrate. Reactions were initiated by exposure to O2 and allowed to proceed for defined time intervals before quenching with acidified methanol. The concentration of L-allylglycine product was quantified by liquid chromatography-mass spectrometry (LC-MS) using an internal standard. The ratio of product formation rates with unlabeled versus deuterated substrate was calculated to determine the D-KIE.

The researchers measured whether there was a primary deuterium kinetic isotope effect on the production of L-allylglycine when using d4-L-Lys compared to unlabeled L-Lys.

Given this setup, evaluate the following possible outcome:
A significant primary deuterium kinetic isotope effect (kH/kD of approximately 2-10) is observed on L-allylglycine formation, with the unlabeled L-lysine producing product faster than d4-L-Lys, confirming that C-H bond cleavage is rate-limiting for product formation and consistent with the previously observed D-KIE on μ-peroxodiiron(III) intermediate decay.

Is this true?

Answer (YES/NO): NO